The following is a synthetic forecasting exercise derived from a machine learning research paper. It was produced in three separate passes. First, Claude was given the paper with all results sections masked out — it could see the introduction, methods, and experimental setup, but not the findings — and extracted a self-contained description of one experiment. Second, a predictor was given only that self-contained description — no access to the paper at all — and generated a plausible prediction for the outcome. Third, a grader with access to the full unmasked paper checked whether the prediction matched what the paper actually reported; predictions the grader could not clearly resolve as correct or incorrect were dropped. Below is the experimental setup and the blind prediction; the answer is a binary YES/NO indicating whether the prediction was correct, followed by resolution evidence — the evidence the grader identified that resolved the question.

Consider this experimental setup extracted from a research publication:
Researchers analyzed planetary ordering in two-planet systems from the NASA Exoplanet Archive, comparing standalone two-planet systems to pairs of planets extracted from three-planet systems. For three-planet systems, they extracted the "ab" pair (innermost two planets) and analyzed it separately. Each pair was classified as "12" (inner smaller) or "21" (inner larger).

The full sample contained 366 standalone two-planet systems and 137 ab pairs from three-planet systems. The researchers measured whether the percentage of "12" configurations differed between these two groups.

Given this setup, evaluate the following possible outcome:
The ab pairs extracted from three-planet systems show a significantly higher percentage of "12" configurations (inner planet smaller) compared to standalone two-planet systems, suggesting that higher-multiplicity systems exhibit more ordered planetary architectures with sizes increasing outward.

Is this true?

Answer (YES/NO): NO